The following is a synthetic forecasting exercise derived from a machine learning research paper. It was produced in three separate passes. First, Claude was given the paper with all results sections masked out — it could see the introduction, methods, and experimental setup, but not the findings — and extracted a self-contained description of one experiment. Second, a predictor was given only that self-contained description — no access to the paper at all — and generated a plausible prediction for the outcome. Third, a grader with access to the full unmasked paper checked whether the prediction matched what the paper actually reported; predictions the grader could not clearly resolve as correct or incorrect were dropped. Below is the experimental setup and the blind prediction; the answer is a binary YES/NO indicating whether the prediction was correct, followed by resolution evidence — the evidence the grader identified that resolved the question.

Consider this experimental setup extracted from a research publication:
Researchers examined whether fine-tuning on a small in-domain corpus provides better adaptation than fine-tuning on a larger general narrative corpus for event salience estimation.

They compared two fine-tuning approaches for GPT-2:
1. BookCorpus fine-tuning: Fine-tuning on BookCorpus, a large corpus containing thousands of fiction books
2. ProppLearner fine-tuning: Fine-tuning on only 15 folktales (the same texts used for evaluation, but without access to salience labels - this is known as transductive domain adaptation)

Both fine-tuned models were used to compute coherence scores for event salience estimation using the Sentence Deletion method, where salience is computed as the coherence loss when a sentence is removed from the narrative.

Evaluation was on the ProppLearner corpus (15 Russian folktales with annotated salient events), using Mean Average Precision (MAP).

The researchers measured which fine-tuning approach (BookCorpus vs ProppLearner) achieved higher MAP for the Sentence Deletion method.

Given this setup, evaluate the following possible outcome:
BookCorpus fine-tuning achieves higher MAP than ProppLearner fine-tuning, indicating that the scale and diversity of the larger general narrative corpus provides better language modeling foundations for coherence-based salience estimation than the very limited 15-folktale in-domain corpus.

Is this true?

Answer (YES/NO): NO